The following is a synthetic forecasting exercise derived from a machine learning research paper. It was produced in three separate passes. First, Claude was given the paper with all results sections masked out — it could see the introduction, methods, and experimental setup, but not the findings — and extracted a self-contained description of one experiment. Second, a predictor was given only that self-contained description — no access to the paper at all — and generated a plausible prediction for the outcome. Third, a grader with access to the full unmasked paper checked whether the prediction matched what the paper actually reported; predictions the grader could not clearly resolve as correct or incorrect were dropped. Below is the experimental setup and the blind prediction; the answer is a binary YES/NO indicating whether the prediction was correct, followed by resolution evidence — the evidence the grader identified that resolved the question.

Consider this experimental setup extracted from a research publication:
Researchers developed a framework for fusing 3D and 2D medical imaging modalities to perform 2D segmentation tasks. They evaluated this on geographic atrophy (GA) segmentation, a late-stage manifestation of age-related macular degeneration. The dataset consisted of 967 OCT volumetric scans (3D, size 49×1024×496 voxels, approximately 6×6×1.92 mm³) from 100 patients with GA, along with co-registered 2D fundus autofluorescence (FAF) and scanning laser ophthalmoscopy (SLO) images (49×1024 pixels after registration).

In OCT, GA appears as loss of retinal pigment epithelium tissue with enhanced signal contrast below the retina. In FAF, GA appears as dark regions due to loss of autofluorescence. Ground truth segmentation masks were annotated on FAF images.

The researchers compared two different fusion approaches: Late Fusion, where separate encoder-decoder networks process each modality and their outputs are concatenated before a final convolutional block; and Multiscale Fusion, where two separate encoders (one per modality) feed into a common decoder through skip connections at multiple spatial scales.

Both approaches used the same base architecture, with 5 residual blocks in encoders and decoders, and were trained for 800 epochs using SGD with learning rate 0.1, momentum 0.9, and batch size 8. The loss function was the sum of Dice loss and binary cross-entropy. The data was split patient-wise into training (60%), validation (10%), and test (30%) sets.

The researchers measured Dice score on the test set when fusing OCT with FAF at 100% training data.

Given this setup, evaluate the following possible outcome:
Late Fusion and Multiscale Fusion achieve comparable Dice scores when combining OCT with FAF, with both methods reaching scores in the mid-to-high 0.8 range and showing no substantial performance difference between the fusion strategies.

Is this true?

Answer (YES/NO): NO